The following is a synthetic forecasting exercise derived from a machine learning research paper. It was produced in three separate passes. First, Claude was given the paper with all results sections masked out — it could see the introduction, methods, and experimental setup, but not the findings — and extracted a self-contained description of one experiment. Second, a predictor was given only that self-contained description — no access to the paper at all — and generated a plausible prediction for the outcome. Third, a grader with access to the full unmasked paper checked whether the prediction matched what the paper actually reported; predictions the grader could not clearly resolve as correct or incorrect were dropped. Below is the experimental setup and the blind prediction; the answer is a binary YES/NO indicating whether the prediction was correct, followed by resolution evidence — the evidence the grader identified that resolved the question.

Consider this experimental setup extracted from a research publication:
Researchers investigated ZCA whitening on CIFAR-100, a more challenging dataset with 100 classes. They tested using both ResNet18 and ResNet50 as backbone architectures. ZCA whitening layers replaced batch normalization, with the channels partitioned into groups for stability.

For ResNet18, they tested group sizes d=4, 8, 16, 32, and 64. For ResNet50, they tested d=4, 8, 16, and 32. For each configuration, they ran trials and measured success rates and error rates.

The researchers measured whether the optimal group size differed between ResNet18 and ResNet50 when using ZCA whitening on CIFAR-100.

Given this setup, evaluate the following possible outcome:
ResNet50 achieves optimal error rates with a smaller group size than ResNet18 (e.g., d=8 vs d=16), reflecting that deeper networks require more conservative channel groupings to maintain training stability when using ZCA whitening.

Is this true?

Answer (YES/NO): YES